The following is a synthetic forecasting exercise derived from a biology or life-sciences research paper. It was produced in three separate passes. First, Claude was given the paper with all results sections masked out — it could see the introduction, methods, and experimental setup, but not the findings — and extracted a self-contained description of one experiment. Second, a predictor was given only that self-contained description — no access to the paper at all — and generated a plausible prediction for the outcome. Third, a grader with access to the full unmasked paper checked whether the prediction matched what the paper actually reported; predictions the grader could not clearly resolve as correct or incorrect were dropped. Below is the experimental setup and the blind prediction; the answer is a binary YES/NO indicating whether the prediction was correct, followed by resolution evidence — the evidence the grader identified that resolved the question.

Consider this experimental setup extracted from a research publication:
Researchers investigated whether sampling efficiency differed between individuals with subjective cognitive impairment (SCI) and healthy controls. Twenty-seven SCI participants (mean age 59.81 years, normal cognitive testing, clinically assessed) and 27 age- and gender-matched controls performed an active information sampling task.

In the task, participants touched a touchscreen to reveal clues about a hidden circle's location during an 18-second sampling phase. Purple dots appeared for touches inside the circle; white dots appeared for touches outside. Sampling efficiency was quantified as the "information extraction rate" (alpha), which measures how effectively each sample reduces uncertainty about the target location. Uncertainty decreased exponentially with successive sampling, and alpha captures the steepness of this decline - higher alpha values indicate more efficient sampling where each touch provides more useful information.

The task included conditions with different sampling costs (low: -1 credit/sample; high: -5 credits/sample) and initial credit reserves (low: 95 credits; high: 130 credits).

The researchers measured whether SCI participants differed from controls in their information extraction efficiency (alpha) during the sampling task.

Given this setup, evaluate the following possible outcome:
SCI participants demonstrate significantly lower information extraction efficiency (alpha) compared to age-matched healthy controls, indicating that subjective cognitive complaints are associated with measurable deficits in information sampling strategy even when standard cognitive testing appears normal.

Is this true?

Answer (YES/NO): NO